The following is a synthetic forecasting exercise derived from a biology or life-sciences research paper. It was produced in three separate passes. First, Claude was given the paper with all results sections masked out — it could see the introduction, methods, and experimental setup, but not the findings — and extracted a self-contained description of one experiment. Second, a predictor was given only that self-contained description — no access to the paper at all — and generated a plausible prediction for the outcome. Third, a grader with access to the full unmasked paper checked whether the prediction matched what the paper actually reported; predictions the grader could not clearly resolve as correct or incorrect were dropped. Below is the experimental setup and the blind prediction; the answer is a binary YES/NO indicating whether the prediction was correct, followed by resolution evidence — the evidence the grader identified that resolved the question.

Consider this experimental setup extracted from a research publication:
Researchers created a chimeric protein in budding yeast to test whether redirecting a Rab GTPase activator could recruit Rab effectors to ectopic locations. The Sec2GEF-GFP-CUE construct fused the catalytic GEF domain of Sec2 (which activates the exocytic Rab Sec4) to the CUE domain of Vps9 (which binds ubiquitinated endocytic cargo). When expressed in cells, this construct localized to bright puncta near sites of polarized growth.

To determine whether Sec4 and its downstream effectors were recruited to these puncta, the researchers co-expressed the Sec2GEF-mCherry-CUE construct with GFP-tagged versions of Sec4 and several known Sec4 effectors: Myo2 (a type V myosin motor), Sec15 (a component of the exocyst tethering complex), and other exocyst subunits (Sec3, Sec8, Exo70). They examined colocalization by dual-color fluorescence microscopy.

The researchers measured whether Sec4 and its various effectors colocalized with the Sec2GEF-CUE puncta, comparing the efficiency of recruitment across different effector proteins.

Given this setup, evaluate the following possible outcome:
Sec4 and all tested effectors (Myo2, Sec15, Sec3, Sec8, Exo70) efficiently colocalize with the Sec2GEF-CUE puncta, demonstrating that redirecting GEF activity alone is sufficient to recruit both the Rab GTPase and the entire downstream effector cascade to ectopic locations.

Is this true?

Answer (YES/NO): NO